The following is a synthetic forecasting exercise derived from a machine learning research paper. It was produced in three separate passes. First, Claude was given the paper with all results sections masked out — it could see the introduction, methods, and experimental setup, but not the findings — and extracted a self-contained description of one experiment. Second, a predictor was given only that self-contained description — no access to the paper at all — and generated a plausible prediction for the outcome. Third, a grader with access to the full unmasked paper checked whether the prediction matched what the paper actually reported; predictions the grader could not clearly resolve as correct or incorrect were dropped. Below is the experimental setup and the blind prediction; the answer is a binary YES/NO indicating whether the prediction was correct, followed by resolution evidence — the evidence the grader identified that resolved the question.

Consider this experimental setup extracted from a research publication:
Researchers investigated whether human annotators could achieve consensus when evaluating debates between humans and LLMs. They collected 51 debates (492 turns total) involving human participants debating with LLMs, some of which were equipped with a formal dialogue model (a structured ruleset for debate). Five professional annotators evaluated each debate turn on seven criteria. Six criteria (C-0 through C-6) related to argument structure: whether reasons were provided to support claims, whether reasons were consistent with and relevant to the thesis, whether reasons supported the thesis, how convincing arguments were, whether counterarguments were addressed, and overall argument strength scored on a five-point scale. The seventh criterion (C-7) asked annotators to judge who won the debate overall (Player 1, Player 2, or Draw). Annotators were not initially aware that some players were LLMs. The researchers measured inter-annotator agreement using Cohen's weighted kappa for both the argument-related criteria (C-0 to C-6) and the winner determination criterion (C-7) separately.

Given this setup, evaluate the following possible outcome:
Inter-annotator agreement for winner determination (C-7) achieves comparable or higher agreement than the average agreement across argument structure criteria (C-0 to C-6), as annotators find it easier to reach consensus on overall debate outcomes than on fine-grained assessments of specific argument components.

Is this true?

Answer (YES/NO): NO